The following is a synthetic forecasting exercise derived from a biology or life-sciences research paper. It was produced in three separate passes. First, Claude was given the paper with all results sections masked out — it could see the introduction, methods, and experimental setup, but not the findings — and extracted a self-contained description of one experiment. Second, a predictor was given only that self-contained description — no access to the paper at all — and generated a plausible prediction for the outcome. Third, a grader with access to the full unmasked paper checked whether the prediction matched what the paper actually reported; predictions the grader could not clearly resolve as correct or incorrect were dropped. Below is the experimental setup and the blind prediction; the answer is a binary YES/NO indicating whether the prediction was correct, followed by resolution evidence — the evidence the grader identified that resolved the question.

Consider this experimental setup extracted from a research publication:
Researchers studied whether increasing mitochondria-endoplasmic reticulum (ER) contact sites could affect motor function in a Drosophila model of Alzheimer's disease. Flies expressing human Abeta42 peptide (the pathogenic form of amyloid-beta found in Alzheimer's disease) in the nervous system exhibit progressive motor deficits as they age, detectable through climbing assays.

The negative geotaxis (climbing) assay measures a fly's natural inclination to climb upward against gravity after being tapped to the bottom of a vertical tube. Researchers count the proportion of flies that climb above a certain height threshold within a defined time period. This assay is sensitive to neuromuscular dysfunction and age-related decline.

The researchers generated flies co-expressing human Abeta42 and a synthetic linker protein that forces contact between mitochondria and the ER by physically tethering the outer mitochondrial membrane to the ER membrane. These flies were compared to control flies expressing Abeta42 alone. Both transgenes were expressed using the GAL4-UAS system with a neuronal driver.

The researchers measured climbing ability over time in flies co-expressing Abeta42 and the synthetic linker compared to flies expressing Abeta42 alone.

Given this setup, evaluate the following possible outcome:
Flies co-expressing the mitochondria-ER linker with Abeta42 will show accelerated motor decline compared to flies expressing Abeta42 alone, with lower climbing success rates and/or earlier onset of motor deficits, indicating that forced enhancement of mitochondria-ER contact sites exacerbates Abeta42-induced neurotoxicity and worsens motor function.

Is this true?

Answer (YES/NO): NO